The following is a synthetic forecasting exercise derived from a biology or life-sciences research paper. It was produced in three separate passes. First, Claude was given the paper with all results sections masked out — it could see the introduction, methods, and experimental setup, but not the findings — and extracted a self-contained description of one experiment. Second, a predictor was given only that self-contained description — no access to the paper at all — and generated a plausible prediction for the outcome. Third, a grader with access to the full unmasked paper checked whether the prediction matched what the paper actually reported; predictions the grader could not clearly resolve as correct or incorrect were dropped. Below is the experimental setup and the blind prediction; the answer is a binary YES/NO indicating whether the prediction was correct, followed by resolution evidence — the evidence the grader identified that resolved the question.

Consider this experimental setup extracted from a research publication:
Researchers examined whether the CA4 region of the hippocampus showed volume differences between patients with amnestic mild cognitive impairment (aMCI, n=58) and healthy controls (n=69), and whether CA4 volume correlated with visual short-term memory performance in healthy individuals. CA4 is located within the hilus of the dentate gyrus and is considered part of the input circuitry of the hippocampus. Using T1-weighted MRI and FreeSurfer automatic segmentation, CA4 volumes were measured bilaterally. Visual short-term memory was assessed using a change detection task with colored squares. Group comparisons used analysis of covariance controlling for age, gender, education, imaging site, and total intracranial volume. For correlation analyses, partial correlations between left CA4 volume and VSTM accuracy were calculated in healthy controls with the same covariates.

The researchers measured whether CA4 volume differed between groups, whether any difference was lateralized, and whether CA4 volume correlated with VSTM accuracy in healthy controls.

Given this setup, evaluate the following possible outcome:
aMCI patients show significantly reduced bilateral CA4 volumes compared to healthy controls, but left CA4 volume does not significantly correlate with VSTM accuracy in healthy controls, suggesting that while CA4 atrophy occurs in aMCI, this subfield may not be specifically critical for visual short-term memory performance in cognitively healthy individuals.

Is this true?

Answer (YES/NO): NO